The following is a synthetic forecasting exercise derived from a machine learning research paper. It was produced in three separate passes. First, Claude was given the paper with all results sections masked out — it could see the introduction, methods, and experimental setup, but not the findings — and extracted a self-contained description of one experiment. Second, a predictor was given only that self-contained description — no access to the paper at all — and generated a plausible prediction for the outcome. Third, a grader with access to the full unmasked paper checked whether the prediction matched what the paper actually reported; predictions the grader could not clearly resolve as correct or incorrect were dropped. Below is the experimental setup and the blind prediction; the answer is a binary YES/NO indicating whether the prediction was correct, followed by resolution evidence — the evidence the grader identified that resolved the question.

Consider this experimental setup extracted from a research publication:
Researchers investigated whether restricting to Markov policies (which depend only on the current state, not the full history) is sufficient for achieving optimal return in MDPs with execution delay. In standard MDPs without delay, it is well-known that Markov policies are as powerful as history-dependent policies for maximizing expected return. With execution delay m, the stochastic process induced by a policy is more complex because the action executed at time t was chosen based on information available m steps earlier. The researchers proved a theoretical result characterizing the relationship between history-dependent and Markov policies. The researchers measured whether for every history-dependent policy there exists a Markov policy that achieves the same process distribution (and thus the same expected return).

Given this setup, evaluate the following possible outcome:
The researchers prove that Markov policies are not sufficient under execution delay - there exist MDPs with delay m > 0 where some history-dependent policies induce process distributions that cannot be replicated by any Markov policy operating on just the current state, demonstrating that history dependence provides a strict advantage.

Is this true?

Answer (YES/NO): NO